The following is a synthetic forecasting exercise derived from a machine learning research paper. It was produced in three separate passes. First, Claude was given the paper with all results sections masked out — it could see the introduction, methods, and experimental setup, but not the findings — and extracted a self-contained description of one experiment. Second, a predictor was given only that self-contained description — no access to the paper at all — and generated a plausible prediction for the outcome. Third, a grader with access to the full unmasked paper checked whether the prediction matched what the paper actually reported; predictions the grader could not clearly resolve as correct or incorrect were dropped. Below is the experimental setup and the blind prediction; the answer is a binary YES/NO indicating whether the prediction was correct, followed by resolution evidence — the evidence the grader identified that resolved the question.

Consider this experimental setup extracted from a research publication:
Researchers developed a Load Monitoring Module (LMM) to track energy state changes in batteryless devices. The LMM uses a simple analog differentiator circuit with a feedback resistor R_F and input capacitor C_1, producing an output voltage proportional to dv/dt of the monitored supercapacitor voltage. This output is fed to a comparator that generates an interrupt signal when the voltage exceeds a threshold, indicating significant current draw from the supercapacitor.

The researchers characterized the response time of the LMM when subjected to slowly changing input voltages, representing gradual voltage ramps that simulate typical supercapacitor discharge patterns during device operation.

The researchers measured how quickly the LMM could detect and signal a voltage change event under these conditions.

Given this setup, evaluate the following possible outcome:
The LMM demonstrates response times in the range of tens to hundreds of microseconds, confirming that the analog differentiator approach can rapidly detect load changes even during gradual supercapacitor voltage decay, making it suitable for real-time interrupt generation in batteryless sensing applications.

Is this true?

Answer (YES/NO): NO